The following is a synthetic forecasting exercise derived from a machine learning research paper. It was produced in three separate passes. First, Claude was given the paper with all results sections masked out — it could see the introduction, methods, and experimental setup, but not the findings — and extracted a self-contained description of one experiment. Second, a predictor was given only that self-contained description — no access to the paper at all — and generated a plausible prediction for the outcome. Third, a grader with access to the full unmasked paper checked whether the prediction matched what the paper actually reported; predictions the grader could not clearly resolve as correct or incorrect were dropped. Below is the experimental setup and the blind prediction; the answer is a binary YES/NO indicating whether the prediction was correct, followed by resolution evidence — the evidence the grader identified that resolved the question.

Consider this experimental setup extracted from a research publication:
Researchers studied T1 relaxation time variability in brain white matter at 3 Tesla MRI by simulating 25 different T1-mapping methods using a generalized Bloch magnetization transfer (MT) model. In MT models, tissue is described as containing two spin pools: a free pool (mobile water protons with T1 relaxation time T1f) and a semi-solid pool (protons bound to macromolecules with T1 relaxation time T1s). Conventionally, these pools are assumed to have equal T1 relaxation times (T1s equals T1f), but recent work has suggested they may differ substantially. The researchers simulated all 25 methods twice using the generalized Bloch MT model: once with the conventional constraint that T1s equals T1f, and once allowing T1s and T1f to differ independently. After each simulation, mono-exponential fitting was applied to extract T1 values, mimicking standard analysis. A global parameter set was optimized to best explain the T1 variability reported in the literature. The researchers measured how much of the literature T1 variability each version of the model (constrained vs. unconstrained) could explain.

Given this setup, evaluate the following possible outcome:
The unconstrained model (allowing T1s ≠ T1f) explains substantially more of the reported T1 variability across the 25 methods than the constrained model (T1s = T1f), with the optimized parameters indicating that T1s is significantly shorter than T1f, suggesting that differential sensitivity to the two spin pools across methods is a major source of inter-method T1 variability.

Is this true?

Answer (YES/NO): YES